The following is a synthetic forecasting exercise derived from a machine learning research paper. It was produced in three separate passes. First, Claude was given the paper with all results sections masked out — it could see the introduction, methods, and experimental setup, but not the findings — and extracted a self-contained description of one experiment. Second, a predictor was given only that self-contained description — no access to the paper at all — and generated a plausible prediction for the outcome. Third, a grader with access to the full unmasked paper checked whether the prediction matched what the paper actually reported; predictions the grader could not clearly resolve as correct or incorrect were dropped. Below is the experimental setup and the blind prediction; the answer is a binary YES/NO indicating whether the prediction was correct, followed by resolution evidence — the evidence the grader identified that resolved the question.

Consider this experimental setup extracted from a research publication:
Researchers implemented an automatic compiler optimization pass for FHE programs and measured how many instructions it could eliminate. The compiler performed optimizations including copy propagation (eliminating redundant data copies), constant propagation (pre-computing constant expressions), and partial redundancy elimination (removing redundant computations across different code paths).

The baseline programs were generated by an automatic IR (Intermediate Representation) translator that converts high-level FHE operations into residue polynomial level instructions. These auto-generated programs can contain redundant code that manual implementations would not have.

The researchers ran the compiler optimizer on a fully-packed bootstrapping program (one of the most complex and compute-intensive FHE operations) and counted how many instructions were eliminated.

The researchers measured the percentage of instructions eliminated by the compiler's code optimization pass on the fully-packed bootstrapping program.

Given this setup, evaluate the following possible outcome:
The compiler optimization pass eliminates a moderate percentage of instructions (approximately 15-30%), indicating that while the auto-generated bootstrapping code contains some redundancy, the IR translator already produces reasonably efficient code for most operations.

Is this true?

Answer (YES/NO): NO